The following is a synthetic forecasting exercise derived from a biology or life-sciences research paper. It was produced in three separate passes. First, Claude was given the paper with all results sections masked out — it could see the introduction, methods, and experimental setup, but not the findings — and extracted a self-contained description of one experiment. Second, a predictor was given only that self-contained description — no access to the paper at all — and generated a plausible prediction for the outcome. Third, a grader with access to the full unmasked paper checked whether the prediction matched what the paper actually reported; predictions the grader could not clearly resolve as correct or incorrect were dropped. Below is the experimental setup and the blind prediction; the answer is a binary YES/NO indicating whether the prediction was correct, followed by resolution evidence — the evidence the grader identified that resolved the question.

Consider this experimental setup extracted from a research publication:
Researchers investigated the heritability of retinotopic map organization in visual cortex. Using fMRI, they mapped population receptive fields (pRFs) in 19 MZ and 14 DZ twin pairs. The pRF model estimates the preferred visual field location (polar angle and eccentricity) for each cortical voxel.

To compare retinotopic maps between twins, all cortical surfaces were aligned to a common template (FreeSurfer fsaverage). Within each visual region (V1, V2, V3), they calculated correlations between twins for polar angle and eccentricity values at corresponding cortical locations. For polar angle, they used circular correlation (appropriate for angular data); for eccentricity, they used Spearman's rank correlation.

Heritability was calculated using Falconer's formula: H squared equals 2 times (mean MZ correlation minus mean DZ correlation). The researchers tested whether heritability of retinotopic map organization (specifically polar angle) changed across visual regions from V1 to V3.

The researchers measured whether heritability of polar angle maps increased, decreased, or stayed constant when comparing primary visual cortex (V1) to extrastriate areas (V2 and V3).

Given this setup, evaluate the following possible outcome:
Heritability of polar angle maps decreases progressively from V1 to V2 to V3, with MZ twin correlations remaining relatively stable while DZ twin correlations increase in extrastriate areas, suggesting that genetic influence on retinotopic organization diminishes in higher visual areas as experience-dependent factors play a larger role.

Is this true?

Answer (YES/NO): NO